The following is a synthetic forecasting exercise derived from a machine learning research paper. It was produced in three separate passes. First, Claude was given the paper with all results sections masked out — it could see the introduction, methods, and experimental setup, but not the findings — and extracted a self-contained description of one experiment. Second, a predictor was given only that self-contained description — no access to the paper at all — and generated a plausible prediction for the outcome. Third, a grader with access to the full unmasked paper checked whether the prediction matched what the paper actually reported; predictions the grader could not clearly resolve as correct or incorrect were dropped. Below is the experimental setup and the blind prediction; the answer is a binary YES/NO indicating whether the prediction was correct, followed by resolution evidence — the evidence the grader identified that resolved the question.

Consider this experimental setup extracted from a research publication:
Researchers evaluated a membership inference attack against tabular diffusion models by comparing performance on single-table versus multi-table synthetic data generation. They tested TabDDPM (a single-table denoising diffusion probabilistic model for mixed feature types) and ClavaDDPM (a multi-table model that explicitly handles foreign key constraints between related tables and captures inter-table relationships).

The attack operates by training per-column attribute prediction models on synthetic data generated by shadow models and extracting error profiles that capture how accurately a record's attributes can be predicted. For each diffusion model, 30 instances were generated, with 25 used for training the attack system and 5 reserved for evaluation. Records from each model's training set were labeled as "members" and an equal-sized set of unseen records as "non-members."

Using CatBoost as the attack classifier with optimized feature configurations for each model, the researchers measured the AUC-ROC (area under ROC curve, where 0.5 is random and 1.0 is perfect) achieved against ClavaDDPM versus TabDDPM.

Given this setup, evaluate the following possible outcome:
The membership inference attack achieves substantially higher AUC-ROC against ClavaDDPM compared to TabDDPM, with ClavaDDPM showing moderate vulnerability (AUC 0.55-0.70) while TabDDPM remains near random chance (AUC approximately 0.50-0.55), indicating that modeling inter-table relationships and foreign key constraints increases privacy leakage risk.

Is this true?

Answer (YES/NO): NO